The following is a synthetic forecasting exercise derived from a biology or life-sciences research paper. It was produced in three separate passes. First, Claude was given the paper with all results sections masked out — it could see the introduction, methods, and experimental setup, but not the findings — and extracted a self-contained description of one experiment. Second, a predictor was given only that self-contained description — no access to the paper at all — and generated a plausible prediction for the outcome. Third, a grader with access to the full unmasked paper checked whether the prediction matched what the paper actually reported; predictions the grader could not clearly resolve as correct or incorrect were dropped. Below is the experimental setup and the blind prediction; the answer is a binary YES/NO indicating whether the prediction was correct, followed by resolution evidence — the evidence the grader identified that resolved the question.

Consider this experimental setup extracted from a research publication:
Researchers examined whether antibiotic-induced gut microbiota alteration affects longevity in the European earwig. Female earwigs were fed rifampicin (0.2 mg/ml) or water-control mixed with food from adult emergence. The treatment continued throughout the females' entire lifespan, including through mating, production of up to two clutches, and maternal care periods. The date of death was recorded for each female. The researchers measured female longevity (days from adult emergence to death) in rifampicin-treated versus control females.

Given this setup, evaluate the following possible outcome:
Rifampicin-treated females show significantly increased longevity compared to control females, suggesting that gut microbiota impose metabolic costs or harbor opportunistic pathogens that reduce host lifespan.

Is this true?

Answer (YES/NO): NO